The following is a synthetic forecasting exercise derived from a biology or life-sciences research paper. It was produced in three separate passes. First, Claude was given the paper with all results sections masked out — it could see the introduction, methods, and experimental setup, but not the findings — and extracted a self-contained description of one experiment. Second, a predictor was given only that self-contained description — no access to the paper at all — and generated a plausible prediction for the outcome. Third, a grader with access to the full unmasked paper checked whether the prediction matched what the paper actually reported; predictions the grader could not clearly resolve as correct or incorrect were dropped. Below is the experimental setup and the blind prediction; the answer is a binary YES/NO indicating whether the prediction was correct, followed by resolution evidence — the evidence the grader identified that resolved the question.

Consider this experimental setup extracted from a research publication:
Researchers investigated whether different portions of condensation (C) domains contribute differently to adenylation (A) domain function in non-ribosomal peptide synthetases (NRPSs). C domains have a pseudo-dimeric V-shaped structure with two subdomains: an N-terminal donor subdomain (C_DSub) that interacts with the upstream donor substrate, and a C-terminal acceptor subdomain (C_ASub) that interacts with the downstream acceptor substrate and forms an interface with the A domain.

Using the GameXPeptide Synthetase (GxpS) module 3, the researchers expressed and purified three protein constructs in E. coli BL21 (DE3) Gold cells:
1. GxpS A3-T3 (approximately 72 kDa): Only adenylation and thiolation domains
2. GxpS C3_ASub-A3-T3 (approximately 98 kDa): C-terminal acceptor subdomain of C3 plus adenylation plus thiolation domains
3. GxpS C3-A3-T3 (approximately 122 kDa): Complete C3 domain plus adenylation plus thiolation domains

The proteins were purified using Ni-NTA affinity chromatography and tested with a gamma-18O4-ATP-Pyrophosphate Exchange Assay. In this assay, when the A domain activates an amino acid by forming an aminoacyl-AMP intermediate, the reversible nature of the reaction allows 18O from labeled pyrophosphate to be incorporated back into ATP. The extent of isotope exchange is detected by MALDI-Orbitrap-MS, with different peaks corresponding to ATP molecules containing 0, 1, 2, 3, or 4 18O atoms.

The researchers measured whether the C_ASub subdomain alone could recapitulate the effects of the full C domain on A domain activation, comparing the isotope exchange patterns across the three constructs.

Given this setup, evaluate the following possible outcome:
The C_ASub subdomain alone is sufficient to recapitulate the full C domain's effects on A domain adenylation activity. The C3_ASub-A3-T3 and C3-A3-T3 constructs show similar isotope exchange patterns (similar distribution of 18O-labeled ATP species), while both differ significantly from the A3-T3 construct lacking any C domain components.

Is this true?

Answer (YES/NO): NO